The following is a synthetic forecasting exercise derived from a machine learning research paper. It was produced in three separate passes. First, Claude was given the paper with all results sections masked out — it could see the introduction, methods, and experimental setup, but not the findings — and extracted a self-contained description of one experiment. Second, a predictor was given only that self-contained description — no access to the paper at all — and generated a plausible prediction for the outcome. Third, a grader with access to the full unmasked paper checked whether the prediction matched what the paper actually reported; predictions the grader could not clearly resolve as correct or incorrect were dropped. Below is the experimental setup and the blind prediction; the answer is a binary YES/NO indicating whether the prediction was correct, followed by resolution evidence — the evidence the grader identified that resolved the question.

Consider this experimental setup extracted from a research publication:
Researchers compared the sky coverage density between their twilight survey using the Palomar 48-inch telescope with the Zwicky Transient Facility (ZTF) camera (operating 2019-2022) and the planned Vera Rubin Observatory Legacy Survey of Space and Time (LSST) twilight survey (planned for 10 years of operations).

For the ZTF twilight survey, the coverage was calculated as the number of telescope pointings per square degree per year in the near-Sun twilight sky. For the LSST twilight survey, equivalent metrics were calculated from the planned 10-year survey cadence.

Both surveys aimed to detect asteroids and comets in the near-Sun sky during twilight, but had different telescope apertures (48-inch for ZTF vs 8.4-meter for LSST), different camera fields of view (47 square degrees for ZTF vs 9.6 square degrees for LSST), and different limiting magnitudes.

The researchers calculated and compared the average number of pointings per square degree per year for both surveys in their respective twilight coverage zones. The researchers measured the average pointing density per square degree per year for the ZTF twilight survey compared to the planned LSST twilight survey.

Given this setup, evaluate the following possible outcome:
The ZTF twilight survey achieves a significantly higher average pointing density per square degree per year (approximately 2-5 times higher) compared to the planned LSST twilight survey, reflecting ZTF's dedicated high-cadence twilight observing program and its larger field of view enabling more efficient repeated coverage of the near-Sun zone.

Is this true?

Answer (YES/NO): YES